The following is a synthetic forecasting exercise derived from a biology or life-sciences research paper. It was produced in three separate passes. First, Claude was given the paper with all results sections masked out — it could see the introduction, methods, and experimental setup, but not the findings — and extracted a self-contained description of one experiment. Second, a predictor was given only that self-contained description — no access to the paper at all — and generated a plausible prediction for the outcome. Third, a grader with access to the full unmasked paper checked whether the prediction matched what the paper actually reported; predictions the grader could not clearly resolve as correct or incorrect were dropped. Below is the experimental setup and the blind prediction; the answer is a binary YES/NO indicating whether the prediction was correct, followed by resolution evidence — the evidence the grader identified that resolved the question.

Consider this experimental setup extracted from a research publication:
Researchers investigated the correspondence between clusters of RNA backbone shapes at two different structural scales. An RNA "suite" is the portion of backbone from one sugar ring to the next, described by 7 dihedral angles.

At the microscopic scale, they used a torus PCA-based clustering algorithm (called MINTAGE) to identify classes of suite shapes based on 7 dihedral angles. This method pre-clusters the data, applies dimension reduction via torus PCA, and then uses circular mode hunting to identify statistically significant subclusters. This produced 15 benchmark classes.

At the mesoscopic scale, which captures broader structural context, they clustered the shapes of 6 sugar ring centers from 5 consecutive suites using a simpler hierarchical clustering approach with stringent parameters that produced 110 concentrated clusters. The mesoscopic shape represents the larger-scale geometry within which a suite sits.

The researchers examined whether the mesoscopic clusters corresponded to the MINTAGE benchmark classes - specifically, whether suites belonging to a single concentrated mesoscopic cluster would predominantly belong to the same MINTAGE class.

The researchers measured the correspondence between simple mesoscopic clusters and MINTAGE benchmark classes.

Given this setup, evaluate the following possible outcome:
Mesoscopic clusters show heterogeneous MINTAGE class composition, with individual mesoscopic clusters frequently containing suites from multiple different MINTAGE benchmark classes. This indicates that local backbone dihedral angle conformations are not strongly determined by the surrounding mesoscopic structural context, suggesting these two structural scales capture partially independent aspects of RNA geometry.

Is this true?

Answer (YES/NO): NO